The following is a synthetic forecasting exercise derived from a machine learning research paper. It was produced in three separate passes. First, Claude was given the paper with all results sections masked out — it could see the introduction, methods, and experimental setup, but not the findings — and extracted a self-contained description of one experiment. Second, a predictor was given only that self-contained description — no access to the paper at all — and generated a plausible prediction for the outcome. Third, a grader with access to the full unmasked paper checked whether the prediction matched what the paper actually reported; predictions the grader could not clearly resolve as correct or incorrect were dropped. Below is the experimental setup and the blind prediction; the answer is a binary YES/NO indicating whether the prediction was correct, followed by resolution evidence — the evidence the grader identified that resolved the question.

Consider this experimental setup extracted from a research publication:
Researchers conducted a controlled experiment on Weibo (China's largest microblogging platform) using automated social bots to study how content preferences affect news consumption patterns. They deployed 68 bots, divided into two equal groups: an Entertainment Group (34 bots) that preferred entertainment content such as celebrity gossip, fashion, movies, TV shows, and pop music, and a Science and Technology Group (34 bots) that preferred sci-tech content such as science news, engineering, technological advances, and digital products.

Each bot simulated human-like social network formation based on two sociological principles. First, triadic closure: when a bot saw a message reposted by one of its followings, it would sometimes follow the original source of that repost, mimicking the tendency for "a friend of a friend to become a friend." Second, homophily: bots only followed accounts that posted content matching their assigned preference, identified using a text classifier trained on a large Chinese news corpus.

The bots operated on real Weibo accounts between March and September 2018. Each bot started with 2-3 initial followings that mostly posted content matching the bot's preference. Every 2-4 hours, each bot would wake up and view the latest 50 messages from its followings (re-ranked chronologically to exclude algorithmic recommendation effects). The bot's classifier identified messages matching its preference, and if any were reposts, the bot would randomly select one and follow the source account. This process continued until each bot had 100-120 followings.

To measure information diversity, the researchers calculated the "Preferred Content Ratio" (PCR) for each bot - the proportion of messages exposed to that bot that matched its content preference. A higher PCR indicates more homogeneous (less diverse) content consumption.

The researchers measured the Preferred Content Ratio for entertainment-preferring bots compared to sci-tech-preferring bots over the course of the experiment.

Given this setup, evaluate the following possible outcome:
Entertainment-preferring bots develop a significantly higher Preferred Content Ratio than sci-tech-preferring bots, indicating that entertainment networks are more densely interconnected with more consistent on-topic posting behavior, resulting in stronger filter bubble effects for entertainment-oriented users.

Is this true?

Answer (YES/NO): YES